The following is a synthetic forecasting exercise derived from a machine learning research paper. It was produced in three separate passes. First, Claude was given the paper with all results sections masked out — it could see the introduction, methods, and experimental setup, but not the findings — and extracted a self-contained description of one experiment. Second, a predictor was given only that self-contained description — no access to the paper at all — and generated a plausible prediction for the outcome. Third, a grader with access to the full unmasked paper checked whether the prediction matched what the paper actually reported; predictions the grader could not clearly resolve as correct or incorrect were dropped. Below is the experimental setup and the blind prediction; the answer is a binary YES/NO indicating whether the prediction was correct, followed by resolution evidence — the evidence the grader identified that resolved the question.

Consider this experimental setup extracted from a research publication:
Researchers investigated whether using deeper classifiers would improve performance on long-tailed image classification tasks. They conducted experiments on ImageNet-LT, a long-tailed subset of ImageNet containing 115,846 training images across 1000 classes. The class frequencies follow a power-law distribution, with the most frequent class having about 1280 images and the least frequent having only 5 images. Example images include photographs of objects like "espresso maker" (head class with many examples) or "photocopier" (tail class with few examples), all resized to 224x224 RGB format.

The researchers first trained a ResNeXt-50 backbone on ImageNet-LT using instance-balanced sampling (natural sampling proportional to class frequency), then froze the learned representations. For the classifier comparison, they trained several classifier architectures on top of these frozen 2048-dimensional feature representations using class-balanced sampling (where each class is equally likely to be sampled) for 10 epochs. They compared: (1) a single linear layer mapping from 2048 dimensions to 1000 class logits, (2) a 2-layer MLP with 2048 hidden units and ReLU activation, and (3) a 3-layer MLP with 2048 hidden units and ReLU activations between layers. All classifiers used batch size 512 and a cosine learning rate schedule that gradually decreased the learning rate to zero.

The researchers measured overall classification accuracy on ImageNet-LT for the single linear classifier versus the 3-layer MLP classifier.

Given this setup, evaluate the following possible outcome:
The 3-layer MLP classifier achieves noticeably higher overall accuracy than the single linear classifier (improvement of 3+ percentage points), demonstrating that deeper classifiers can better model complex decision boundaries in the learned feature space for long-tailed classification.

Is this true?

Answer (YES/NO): NO